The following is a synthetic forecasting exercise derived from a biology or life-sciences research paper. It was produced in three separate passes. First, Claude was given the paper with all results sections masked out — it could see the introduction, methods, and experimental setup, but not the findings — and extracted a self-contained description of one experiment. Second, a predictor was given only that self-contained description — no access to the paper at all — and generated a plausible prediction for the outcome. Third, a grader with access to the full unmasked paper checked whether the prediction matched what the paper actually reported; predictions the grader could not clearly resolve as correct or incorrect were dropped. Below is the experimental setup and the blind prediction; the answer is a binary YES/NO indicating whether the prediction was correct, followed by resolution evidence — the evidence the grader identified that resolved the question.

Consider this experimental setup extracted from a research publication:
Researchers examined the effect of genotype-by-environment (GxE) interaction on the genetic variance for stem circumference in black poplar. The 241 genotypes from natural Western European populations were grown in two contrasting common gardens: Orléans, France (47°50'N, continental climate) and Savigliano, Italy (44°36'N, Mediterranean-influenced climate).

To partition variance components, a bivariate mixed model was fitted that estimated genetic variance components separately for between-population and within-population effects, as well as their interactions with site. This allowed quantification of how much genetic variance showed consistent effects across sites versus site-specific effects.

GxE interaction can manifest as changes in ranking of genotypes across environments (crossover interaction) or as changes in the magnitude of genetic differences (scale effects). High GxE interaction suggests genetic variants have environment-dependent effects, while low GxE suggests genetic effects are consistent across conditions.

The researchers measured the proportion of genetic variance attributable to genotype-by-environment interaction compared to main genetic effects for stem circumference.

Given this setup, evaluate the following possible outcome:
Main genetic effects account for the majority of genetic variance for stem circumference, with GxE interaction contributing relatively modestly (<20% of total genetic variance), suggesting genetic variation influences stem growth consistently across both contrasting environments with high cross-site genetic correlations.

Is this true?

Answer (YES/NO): NO